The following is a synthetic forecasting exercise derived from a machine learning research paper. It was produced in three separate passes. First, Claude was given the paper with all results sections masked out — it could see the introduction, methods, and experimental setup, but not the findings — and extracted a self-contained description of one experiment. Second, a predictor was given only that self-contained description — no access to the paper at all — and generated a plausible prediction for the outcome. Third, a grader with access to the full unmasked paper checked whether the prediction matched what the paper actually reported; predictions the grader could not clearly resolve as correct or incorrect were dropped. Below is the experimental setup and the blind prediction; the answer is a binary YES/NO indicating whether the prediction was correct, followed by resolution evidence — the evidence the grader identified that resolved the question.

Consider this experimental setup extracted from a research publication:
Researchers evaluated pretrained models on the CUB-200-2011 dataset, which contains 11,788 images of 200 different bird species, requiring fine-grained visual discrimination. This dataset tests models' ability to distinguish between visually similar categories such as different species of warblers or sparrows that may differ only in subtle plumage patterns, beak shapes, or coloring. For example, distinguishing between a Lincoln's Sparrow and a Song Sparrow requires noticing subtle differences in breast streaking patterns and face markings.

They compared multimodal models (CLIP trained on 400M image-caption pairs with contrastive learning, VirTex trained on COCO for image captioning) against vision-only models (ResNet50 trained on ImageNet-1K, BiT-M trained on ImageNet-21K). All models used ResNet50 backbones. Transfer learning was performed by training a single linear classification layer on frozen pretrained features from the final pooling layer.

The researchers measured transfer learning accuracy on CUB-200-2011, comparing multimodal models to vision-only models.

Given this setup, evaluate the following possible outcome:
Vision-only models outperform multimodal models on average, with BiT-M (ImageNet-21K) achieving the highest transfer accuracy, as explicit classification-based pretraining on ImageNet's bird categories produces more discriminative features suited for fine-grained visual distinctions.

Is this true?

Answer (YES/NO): YES